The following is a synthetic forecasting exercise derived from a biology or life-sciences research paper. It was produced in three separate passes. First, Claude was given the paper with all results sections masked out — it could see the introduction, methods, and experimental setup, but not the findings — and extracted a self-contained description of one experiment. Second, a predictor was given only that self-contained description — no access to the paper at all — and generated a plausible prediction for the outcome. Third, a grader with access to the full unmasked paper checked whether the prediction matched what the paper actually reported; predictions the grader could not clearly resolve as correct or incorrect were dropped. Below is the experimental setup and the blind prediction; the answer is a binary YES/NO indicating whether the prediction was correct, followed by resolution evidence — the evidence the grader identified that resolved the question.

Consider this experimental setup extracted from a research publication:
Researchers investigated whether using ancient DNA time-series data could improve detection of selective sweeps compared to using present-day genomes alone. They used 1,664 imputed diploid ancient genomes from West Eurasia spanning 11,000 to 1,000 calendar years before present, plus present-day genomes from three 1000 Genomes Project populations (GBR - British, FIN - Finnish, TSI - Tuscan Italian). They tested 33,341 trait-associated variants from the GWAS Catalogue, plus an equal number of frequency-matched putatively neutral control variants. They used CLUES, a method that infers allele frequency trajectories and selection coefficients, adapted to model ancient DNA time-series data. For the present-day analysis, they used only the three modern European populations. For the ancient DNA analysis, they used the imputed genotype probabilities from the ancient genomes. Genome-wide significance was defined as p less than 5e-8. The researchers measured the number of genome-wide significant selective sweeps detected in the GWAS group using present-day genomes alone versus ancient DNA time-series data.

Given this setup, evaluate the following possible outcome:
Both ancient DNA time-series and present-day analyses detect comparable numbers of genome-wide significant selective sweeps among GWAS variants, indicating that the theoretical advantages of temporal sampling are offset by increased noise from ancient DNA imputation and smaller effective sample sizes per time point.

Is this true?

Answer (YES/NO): NO